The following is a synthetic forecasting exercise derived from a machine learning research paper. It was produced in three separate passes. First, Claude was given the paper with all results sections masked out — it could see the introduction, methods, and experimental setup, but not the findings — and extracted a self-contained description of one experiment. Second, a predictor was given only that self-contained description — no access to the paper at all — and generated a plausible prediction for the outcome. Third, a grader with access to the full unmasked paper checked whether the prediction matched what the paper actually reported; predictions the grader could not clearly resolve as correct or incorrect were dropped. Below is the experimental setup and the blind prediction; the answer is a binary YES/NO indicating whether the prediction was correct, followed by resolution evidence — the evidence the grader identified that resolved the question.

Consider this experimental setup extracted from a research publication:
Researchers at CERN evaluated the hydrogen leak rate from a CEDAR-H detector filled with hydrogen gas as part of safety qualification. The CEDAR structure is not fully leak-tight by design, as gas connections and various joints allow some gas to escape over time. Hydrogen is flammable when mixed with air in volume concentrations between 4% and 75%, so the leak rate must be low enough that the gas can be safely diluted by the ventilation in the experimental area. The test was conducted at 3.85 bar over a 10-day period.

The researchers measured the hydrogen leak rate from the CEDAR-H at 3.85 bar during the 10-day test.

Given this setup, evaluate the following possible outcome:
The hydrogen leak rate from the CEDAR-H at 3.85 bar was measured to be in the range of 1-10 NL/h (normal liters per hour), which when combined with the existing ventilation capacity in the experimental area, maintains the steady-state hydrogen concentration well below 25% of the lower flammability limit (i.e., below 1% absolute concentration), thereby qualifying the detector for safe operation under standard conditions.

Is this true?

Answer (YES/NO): NO